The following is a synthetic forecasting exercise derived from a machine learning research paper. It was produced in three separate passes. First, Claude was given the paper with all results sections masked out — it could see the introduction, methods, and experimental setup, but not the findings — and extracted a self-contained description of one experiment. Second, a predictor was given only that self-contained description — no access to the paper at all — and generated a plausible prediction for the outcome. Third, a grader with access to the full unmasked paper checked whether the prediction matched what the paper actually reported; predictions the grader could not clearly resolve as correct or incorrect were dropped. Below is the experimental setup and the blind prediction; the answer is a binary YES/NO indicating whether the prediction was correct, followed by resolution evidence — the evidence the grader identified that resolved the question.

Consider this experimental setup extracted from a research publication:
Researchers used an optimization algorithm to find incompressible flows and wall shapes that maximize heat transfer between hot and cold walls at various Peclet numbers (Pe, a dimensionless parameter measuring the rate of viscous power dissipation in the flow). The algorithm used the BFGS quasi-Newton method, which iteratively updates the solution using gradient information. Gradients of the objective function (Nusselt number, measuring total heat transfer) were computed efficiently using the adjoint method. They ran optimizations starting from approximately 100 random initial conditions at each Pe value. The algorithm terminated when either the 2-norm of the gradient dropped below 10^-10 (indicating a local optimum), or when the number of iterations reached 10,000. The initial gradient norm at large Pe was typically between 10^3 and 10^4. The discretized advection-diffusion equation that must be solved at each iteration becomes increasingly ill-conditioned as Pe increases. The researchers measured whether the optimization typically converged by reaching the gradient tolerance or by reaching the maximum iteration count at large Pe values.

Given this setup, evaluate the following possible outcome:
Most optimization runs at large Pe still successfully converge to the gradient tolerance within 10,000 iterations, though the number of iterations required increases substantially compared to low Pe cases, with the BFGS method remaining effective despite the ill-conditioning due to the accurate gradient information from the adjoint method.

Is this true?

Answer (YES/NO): NO